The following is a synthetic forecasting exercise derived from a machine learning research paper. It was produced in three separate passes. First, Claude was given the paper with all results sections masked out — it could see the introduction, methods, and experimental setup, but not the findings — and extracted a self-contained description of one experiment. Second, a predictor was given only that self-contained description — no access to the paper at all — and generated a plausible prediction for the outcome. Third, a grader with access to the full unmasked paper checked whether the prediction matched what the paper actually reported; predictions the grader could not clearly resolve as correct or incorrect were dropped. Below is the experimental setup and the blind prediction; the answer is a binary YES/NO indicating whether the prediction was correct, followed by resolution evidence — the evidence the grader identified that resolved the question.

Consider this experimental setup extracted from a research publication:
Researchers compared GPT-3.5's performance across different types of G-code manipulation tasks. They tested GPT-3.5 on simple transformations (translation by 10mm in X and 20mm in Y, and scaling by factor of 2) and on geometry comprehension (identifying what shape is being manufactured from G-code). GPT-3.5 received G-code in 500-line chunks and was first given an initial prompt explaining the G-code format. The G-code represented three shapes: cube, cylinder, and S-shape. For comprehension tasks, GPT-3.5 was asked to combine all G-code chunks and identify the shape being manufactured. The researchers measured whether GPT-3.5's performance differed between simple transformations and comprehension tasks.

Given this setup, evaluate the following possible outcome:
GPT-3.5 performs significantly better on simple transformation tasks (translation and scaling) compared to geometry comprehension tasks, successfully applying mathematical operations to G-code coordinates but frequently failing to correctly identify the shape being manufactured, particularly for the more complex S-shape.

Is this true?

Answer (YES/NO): NO